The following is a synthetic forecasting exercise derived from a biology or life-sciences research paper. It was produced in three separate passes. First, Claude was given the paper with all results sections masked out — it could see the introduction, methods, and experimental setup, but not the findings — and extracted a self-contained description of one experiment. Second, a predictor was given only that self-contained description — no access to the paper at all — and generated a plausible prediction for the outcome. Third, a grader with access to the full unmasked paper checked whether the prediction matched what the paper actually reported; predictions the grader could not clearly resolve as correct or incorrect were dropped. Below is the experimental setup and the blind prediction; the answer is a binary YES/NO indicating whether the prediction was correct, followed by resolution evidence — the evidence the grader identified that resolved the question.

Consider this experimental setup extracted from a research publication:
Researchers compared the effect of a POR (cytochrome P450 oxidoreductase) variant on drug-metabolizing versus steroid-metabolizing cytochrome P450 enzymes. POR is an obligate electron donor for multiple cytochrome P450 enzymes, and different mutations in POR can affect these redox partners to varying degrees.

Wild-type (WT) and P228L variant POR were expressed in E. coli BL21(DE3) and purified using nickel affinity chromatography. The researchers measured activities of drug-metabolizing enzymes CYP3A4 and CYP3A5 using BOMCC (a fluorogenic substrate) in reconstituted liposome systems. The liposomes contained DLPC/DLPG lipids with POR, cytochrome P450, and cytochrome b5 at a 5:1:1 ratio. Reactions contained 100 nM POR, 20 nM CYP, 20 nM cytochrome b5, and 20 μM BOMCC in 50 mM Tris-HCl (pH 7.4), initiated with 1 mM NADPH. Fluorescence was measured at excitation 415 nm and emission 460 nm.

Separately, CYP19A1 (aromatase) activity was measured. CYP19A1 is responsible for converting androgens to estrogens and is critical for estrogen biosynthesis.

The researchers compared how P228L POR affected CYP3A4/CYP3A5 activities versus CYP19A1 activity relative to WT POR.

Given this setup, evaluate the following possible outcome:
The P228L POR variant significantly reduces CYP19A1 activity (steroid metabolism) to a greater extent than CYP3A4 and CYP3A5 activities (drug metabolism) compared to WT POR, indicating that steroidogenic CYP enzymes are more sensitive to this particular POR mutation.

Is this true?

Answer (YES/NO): NO